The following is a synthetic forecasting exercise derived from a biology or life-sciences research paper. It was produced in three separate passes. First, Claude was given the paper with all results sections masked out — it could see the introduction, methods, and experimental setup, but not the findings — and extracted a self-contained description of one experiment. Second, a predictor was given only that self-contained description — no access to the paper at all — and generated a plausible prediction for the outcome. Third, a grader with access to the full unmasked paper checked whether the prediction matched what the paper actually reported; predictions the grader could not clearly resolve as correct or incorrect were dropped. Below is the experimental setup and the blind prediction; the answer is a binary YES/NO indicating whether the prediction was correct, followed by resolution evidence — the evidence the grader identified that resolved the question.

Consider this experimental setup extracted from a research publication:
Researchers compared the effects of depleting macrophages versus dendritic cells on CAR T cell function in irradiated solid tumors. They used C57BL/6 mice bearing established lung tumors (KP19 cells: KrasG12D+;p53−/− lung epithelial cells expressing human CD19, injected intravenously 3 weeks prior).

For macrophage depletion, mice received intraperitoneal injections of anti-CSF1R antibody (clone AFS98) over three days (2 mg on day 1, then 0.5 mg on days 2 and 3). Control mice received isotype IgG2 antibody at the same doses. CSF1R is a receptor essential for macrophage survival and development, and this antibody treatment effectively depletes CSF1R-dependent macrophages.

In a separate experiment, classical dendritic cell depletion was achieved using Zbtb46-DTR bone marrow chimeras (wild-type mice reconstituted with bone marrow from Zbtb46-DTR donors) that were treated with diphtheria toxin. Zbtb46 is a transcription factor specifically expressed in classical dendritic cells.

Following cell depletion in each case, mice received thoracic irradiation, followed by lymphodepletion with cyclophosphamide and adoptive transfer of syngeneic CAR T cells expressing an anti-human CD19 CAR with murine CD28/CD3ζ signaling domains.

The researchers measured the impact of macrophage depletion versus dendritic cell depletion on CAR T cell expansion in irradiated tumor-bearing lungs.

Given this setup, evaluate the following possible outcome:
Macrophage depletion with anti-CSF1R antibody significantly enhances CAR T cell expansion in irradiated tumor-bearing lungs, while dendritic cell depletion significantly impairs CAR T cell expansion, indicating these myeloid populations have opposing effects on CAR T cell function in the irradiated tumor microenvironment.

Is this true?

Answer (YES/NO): NO